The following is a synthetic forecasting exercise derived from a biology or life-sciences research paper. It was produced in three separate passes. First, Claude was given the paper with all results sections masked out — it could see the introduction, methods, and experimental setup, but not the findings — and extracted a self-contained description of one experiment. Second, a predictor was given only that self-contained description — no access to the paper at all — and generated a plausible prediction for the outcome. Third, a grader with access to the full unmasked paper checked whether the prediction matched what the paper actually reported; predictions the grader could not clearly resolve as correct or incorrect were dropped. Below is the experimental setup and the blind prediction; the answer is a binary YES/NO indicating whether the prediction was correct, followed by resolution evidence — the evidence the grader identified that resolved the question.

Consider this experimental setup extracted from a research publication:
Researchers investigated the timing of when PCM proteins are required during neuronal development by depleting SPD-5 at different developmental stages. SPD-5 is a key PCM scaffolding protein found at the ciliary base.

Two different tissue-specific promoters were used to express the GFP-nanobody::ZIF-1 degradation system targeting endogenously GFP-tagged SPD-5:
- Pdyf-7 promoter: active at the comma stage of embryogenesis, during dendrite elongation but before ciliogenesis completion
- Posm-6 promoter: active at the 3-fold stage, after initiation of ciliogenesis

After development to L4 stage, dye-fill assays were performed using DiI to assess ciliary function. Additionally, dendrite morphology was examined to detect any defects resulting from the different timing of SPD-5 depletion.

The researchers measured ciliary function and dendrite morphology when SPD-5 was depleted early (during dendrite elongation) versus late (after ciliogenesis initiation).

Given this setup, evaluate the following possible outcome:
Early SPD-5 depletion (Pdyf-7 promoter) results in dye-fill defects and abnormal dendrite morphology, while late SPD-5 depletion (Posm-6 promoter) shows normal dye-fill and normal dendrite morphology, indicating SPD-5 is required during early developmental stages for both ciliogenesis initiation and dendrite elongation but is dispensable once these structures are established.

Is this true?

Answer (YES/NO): YES